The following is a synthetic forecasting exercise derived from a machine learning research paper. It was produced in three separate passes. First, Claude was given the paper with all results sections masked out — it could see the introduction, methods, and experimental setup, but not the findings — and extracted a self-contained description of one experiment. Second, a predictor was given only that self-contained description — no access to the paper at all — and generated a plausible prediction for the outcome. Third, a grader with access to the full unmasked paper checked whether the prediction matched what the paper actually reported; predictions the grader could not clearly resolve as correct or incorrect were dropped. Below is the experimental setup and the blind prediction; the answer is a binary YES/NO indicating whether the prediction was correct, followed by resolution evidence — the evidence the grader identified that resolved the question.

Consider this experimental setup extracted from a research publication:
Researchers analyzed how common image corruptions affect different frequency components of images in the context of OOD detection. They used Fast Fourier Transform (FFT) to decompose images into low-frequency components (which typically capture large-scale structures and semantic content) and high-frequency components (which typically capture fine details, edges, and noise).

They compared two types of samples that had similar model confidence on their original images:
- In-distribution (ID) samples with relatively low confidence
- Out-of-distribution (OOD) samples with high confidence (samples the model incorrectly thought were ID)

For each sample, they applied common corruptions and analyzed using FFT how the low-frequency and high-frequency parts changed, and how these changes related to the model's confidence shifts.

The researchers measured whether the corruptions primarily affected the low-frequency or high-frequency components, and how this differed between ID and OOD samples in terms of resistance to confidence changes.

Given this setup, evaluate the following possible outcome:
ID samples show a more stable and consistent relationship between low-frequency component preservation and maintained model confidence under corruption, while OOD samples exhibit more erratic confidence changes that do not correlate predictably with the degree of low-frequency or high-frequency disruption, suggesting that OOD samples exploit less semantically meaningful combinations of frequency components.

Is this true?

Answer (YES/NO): NO